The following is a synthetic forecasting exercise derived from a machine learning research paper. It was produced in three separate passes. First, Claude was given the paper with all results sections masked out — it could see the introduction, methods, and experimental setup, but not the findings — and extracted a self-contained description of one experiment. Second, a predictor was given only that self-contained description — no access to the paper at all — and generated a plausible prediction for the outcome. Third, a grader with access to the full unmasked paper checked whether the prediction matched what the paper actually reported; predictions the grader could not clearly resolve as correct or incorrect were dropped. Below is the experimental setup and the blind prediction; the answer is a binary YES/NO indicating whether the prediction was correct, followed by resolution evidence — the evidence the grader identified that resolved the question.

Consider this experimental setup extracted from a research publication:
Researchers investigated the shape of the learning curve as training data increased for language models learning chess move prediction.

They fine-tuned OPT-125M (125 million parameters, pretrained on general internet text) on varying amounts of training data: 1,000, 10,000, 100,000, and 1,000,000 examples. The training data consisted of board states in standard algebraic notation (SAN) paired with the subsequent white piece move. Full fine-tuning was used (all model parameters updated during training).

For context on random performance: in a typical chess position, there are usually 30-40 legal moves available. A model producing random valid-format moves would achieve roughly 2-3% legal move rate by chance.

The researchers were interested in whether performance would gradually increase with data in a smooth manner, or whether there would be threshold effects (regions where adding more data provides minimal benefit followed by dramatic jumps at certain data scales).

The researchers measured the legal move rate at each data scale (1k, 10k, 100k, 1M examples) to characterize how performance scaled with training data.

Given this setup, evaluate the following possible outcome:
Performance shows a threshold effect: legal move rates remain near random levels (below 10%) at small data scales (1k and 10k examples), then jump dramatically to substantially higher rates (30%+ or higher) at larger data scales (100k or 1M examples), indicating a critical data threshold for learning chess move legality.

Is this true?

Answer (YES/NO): NO